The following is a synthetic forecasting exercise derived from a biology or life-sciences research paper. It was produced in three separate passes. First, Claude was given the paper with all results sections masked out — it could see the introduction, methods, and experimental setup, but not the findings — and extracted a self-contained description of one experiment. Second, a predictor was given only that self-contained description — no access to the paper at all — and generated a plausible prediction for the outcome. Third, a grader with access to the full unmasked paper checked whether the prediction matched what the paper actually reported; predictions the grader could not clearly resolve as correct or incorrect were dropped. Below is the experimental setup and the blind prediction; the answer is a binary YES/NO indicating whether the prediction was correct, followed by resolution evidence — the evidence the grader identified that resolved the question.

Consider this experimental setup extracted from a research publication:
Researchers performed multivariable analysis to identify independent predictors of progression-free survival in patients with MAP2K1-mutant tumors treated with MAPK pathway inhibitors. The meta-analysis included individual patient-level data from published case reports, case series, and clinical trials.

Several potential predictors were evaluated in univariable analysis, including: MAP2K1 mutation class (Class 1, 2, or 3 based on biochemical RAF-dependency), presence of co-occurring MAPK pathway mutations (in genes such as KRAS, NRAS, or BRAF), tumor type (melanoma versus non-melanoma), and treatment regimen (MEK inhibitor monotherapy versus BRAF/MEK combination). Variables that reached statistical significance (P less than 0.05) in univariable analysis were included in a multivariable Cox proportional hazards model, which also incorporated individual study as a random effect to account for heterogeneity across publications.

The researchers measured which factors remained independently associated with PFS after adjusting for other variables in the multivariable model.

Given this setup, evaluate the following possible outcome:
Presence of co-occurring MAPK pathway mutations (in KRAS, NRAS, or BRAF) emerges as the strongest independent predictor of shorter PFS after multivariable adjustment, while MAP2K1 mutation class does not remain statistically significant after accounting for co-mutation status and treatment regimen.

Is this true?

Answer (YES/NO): NO